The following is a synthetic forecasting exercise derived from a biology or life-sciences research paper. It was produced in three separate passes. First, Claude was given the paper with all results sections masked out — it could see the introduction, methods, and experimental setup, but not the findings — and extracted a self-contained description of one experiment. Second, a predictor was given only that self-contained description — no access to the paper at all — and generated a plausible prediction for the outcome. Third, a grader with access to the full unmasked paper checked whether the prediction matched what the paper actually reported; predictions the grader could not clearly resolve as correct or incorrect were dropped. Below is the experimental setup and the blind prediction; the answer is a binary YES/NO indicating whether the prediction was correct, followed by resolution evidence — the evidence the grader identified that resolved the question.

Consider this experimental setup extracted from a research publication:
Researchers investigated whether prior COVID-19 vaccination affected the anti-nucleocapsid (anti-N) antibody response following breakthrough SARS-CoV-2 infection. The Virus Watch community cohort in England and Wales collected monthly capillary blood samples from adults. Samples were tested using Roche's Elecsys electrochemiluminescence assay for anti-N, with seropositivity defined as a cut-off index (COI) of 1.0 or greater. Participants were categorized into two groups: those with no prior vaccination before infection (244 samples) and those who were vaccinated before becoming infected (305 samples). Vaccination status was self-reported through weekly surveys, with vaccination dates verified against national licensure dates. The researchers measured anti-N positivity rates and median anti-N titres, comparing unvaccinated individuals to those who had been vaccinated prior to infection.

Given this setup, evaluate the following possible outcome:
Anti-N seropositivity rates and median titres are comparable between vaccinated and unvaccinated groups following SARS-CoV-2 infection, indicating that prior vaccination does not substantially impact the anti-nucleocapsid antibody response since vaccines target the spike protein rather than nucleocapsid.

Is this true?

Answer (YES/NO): NO